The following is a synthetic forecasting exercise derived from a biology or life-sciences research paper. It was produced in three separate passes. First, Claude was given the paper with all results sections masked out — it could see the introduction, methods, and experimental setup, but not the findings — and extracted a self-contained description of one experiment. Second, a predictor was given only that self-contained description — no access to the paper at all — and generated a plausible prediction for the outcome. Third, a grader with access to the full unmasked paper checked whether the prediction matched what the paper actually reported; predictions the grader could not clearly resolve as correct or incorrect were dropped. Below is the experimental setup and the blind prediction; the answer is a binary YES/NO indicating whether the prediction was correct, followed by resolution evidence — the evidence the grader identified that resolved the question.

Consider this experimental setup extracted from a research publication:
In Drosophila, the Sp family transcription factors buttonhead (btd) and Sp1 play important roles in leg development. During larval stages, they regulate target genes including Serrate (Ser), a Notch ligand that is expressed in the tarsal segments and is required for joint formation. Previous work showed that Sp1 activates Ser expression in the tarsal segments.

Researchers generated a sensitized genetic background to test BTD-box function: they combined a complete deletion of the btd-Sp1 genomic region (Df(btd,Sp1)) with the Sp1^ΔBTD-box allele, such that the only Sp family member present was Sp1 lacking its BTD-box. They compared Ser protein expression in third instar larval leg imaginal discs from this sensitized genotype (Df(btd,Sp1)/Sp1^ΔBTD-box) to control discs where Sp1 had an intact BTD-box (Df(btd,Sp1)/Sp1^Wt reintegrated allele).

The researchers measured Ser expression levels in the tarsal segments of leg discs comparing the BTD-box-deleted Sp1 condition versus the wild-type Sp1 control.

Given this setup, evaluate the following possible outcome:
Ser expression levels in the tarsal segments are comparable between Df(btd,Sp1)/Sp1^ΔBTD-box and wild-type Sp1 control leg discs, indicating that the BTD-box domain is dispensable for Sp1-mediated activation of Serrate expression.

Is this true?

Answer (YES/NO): NO